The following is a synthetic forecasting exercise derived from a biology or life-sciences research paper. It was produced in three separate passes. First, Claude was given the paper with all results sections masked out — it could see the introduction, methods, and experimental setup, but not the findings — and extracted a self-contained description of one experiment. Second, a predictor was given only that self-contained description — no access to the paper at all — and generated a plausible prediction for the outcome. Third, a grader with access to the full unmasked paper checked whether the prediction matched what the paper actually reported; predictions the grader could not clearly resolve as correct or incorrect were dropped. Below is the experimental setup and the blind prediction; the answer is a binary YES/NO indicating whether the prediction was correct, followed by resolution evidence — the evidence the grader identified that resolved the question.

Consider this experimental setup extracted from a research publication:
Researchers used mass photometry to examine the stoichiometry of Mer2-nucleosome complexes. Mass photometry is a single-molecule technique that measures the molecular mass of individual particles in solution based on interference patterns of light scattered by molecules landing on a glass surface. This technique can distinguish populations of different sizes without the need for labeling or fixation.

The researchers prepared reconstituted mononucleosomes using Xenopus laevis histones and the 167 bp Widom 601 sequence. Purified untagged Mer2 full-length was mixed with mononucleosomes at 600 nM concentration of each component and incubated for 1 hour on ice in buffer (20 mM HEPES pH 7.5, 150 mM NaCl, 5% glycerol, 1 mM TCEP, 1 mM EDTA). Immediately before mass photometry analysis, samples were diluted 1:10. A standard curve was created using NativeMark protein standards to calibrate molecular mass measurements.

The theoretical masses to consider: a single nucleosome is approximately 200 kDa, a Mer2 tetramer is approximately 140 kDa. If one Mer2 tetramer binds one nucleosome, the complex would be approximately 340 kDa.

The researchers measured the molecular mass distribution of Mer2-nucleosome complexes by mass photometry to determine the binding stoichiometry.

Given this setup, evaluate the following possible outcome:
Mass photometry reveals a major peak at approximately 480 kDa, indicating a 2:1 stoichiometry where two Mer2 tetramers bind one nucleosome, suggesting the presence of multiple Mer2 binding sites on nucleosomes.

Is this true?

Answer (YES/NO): NO